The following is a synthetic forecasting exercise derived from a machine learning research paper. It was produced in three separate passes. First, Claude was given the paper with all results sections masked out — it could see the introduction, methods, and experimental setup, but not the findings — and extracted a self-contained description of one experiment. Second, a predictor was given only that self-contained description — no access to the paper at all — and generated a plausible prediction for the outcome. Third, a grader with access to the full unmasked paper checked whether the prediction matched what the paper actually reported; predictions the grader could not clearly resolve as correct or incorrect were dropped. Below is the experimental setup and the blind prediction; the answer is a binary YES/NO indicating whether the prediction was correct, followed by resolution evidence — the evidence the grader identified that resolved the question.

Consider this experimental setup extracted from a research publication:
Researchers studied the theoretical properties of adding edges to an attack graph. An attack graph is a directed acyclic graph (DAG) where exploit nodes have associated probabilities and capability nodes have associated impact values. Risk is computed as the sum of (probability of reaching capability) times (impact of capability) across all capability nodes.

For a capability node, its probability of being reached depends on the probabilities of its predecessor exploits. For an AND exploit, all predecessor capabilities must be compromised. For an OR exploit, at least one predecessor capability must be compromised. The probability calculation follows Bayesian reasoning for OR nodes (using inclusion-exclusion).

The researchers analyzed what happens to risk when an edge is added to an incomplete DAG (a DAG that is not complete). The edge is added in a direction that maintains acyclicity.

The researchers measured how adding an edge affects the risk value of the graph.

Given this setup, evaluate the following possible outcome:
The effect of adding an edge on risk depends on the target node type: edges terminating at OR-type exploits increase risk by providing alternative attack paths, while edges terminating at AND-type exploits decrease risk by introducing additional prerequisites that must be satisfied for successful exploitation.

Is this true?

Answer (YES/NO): NO